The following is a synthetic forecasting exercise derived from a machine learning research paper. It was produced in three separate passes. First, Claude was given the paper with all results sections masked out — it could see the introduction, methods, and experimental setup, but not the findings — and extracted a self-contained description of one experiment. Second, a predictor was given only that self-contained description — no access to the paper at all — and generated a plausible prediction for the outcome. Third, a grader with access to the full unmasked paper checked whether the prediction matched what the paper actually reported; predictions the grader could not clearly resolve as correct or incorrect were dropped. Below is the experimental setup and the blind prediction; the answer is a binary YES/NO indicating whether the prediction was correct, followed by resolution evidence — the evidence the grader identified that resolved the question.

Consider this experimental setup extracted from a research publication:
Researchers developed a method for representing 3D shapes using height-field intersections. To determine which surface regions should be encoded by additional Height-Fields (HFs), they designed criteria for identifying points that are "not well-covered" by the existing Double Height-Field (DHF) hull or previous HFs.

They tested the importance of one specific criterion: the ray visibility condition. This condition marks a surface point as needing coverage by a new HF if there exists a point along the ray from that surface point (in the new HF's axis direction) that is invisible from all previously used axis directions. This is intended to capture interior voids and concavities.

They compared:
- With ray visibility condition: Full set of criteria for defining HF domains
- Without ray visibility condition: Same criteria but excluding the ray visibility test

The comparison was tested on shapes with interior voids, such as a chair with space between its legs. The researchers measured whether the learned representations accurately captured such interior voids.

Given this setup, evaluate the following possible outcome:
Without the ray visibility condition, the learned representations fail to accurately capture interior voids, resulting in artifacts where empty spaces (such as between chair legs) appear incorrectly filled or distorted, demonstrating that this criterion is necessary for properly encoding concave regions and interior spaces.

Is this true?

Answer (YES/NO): YES